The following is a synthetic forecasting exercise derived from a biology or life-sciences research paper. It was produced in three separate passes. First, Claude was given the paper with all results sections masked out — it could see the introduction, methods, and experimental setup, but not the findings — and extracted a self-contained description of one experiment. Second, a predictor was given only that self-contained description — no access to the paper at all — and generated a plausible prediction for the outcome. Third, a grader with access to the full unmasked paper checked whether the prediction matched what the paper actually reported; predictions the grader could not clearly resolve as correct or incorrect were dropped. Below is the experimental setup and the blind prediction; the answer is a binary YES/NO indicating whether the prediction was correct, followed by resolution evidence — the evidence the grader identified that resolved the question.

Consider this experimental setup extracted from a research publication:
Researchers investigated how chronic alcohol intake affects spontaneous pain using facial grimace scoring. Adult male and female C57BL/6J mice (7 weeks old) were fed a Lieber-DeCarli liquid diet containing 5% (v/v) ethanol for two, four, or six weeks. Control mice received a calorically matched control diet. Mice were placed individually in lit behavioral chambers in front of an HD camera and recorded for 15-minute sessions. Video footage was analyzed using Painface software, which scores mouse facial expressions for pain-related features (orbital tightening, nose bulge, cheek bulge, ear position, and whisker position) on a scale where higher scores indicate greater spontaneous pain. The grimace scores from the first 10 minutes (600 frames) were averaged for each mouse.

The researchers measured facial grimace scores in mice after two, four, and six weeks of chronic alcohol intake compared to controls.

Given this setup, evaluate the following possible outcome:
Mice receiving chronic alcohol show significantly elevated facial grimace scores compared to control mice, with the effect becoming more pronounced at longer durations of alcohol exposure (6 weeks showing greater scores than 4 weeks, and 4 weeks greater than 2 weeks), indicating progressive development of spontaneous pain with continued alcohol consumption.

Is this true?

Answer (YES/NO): NO